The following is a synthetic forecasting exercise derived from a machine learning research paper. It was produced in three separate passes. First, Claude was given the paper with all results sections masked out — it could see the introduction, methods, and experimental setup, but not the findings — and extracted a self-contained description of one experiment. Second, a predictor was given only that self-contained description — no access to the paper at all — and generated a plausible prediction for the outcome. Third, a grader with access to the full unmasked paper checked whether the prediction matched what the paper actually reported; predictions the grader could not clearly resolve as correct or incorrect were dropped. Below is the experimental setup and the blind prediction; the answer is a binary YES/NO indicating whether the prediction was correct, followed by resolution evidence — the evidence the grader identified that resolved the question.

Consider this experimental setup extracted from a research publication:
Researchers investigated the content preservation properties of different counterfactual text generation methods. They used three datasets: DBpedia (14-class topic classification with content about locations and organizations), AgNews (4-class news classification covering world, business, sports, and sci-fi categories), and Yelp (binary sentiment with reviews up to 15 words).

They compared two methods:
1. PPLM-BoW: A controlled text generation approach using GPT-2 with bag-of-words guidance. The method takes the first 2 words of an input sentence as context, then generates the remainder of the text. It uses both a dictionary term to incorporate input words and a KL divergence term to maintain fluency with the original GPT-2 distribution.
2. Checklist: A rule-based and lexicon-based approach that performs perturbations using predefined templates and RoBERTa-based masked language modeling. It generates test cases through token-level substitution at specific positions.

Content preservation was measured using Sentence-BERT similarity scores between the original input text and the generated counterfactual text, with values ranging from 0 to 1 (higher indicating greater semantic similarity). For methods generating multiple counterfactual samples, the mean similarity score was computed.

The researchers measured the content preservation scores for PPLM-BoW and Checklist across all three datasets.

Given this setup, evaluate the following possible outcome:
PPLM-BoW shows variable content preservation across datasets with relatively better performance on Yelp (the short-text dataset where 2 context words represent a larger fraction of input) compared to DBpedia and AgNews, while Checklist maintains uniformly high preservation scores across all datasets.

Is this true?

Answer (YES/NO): YES